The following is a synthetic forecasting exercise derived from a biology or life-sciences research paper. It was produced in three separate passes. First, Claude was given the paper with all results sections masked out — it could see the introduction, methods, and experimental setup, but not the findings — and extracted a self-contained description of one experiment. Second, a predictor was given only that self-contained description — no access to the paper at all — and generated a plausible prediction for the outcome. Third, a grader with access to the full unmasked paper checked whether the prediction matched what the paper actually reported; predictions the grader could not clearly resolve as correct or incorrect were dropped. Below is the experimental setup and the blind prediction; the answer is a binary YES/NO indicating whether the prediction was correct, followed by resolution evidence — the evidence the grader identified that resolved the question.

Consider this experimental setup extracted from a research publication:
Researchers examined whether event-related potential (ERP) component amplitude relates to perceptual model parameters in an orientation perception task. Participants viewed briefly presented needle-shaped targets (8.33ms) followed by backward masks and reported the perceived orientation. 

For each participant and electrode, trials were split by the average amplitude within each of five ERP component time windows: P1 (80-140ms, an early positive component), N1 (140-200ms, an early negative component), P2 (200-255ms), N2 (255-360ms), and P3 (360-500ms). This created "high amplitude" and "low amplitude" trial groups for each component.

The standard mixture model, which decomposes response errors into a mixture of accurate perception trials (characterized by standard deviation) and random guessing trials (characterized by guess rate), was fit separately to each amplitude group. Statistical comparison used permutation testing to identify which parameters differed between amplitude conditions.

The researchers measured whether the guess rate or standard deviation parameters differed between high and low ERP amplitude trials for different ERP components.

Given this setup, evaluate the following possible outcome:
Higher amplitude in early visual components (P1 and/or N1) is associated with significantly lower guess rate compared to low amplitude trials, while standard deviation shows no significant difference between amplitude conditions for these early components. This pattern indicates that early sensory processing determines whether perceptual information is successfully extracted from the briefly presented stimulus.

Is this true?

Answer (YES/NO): NO